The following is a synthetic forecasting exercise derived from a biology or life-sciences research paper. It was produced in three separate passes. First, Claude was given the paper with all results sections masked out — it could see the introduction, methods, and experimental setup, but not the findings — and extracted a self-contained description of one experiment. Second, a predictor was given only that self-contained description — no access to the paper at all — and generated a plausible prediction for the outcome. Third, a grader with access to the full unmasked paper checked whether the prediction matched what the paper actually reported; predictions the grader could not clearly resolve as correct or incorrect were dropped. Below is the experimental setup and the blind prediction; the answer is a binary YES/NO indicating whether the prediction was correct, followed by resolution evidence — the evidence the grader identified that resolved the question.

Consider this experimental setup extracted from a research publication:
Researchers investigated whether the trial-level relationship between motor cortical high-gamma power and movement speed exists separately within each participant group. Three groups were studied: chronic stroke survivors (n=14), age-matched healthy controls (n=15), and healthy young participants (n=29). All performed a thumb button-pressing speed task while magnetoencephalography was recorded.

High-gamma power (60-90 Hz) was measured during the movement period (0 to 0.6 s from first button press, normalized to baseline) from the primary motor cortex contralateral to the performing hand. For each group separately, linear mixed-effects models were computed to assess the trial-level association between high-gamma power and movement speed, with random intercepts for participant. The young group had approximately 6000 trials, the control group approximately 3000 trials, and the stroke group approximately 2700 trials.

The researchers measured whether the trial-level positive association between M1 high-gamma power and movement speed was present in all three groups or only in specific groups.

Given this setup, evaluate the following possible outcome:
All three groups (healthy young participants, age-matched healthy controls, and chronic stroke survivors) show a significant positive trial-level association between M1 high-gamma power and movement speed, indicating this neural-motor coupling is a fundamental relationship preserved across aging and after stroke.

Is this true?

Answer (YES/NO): NO